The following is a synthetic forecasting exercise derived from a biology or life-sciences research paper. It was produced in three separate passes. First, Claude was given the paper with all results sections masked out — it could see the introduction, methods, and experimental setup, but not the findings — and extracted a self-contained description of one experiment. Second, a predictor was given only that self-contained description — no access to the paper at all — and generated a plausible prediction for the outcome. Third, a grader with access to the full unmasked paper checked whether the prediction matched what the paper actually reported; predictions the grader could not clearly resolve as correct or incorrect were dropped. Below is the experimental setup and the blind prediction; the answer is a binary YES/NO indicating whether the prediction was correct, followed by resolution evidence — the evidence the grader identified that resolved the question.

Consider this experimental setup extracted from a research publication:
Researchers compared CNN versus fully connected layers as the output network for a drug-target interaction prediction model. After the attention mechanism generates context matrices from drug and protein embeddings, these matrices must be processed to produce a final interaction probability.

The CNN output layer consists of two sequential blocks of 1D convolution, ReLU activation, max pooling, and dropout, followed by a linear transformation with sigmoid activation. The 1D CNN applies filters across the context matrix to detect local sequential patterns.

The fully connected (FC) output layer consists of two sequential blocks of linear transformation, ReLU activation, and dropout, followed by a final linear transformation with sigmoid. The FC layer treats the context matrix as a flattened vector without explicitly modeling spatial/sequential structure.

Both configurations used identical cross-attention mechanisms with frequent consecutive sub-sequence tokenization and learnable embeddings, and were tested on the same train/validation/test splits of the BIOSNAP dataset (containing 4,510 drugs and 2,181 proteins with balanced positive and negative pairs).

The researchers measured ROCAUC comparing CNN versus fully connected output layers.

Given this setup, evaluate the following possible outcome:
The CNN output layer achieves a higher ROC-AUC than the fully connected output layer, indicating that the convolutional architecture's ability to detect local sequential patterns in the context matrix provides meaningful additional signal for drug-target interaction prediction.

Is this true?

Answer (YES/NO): YES